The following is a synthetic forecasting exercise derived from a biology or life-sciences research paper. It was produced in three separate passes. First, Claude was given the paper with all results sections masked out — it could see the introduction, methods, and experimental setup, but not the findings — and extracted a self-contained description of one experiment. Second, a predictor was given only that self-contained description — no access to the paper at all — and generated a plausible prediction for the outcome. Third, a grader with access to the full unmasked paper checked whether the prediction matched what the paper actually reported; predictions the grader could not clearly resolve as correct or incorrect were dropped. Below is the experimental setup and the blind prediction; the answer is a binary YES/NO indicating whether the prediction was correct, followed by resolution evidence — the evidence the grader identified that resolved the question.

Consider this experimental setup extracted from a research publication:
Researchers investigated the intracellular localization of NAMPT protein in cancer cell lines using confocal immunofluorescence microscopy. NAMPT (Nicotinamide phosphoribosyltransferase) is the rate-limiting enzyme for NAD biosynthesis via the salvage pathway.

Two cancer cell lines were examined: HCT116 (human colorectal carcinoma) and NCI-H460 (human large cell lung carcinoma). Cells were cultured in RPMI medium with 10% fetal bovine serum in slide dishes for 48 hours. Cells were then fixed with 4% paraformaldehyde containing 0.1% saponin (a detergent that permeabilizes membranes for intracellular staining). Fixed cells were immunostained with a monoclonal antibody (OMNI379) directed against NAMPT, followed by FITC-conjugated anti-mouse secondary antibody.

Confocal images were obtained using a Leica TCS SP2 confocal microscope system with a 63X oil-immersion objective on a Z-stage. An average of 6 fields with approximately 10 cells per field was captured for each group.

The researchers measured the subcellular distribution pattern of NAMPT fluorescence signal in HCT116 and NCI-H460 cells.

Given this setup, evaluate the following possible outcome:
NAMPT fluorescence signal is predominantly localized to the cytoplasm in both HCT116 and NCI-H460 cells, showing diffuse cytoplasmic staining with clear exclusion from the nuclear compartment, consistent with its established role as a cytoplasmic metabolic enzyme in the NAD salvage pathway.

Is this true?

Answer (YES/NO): YES